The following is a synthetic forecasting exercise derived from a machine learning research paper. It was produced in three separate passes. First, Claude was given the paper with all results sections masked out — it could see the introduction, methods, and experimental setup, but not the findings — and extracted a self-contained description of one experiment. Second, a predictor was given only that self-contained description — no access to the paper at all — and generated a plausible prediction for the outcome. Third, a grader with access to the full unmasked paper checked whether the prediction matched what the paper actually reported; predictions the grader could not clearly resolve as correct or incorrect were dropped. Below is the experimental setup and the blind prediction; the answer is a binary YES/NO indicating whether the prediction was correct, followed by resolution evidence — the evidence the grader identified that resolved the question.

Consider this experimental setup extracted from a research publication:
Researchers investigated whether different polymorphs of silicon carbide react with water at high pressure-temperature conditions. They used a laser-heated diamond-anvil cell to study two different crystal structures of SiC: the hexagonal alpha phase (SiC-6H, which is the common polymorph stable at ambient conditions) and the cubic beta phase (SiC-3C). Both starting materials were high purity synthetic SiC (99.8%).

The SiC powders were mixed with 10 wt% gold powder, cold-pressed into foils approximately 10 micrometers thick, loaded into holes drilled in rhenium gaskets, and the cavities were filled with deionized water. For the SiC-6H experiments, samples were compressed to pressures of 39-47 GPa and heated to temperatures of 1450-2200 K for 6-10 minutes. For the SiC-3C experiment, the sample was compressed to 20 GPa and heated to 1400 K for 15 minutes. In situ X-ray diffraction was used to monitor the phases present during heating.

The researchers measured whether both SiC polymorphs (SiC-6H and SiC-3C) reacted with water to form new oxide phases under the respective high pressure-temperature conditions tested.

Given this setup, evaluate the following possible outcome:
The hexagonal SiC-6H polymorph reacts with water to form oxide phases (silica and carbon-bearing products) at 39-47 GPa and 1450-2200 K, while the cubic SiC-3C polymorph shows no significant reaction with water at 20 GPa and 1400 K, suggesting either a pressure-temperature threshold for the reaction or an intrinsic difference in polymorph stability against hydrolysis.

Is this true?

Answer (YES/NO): NO